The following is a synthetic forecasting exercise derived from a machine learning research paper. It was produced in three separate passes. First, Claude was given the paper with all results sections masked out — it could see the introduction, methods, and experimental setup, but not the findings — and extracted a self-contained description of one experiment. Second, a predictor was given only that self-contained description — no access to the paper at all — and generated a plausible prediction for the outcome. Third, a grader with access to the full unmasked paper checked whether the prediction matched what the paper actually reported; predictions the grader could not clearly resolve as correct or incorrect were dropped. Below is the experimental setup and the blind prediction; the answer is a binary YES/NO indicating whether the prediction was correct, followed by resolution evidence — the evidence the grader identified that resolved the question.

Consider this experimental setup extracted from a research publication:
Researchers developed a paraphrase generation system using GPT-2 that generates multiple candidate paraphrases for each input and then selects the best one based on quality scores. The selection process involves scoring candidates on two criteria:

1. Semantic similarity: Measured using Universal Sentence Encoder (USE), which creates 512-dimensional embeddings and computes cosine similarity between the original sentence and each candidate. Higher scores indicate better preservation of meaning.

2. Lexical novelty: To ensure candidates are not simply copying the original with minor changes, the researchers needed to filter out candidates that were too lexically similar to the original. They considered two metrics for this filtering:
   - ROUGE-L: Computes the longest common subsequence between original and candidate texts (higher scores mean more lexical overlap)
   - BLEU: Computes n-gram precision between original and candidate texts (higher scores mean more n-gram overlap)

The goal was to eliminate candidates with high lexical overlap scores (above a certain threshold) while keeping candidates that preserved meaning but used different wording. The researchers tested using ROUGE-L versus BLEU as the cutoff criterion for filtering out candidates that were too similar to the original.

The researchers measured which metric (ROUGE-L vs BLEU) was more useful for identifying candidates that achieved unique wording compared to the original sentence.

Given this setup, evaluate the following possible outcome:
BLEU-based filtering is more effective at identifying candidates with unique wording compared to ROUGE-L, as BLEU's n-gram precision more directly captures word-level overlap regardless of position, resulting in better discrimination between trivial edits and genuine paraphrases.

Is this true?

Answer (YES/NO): NO